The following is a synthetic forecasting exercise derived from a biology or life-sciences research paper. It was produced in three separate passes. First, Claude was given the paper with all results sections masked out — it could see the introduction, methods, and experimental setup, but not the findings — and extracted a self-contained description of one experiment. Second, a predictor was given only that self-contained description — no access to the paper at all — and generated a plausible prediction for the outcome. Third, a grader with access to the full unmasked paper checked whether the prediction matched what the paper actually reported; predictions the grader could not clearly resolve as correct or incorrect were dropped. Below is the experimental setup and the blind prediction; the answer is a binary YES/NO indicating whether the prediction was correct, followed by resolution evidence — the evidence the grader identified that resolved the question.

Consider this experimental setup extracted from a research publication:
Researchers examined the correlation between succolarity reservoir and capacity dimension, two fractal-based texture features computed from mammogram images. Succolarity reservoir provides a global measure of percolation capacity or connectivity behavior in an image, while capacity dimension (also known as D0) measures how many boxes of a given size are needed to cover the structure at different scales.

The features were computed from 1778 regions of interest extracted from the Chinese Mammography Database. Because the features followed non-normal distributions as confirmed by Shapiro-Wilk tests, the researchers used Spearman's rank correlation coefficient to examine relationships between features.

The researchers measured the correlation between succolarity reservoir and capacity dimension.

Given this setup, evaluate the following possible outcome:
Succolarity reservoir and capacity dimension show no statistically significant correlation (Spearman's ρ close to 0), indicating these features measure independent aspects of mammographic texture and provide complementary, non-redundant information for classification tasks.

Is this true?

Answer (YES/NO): NO